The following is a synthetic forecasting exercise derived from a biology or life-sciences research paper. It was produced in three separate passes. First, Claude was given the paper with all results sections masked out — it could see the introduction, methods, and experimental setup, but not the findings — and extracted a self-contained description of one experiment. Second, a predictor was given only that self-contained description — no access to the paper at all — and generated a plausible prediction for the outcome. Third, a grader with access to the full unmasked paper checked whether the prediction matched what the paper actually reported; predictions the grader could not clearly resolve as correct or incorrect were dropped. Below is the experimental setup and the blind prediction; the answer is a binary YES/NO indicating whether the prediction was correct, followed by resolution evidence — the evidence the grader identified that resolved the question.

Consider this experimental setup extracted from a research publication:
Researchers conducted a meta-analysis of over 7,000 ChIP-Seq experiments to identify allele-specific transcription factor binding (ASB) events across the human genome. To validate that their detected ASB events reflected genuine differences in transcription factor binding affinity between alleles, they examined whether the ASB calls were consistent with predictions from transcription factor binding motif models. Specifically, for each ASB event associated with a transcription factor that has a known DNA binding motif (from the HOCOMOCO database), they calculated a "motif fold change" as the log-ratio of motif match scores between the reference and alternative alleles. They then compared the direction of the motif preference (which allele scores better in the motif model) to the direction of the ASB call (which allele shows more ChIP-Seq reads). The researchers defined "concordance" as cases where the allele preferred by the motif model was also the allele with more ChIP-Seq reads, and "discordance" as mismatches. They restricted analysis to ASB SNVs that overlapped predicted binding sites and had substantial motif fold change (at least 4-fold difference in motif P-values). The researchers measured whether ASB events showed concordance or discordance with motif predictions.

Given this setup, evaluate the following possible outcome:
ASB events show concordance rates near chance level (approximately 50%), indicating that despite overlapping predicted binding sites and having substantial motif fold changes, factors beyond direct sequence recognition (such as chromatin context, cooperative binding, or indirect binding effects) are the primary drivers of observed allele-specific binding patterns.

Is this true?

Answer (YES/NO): NO